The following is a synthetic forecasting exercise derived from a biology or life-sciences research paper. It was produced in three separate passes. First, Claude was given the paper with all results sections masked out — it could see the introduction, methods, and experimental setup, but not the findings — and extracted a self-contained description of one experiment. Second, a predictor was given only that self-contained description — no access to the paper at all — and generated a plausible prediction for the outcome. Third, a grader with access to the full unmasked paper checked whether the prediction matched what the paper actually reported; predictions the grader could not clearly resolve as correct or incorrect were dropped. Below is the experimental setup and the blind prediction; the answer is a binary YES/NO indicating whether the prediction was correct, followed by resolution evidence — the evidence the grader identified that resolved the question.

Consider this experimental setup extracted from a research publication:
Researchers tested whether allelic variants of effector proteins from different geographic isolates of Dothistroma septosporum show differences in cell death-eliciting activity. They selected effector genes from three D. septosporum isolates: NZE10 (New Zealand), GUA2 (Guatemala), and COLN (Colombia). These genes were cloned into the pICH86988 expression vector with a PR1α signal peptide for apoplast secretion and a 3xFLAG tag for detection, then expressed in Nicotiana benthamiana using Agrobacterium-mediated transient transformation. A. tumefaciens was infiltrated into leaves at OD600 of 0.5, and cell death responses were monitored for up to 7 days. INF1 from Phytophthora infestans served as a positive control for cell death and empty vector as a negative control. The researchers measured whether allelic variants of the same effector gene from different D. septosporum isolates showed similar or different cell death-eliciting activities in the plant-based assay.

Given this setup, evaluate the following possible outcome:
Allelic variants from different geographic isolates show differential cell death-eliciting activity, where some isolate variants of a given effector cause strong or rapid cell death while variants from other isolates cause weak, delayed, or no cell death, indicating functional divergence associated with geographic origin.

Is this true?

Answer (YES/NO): NO